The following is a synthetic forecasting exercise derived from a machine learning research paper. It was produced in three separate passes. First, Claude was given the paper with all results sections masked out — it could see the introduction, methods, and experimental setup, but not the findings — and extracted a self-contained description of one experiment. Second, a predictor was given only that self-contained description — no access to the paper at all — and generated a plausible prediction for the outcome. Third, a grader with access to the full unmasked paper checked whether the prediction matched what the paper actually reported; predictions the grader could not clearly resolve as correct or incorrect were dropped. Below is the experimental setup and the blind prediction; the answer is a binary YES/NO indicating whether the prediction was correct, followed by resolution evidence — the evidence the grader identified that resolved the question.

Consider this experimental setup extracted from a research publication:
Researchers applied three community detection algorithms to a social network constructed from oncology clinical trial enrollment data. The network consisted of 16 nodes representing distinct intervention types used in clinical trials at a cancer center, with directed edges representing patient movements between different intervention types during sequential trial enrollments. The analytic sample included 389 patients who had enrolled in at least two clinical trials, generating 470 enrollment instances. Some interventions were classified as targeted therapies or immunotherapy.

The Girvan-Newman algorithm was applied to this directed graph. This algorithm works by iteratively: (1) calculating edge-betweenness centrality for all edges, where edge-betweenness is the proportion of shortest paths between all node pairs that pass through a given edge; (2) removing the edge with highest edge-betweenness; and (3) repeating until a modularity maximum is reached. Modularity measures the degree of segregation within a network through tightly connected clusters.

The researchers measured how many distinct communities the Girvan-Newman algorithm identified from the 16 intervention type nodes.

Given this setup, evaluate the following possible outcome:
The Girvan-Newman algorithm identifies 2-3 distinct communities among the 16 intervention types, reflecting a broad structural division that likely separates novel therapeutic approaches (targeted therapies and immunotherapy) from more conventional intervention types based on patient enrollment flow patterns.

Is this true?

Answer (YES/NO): NO